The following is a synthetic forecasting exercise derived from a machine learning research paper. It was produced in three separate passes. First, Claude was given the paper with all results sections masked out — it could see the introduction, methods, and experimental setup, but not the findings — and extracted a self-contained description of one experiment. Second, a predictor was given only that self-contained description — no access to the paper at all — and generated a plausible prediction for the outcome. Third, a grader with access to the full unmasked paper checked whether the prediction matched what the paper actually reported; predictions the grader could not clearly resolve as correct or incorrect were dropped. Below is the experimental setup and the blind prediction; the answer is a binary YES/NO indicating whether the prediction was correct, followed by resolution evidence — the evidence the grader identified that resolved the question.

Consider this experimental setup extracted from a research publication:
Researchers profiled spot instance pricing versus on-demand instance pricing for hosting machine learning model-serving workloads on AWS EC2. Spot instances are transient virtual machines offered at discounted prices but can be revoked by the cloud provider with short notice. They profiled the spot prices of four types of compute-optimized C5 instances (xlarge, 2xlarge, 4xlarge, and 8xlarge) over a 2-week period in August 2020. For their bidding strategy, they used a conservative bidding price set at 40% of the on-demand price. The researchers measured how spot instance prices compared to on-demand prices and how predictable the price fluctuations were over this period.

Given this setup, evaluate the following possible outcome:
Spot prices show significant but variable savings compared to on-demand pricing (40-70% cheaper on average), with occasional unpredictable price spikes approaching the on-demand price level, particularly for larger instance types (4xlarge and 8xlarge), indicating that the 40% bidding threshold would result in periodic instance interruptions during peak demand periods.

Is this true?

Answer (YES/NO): NO